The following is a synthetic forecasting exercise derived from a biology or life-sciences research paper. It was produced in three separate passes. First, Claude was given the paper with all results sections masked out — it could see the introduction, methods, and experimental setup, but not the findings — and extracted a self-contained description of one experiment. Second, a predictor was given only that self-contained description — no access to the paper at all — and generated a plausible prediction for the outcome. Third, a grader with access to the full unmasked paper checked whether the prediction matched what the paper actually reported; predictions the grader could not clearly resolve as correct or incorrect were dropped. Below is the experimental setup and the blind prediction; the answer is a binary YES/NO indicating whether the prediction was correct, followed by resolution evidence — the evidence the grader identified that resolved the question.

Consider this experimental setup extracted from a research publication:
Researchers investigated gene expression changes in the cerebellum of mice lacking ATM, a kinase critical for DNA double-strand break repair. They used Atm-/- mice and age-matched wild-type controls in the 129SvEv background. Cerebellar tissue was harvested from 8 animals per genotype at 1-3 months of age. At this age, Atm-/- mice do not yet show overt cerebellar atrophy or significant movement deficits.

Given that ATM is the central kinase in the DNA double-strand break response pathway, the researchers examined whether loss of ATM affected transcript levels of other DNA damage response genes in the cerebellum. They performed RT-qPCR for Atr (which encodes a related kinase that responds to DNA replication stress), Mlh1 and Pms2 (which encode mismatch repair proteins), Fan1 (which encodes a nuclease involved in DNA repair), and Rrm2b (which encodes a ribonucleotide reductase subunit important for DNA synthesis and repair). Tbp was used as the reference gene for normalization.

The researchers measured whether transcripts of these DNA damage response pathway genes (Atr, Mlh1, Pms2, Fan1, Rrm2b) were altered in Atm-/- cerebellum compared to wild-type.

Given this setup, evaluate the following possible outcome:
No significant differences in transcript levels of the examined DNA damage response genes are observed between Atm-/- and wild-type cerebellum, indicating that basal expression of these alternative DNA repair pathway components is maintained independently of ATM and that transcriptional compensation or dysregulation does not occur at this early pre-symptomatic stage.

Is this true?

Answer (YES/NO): YES